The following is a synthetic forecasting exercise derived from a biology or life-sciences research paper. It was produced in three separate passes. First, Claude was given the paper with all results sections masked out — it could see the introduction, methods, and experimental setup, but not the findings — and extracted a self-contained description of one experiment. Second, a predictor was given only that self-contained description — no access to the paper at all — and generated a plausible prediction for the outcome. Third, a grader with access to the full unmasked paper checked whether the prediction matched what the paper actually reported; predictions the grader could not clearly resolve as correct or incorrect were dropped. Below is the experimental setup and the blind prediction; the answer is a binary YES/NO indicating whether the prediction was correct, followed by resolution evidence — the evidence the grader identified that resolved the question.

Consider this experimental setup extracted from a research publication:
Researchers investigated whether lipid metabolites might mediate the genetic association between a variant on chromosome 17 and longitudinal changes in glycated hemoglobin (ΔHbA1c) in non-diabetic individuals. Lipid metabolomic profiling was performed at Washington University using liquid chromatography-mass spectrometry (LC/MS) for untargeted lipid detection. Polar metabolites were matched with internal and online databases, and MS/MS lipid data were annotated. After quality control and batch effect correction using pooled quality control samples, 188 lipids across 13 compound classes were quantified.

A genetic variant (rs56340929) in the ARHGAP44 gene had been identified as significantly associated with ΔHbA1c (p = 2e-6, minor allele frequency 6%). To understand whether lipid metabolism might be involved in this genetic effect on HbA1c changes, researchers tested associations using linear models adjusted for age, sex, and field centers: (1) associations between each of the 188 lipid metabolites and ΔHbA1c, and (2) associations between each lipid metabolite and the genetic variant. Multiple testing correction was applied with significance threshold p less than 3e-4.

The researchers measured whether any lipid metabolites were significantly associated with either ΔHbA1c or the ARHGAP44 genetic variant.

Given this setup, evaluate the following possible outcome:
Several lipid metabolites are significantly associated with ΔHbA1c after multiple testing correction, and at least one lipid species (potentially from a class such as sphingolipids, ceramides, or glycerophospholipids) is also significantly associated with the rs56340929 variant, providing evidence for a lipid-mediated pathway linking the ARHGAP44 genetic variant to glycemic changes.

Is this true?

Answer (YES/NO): NO